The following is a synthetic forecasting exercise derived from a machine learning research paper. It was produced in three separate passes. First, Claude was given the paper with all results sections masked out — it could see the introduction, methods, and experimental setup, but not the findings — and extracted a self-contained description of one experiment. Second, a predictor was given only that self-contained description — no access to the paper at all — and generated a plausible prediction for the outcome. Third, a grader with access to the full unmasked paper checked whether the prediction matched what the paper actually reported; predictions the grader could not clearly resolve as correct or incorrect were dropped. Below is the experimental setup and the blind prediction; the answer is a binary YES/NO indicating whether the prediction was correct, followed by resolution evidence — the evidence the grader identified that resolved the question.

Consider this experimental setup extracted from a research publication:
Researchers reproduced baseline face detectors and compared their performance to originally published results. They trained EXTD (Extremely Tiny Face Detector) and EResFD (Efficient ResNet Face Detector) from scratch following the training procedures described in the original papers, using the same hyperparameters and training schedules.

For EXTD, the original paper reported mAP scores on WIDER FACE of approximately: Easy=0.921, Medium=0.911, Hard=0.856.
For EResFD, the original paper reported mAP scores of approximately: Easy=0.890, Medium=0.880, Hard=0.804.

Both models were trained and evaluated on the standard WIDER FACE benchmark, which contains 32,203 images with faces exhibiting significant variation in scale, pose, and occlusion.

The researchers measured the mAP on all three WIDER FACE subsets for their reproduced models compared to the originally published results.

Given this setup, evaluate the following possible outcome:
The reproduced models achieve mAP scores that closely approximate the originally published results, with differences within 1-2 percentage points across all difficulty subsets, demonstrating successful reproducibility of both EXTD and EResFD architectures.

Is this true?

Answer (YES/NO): NO